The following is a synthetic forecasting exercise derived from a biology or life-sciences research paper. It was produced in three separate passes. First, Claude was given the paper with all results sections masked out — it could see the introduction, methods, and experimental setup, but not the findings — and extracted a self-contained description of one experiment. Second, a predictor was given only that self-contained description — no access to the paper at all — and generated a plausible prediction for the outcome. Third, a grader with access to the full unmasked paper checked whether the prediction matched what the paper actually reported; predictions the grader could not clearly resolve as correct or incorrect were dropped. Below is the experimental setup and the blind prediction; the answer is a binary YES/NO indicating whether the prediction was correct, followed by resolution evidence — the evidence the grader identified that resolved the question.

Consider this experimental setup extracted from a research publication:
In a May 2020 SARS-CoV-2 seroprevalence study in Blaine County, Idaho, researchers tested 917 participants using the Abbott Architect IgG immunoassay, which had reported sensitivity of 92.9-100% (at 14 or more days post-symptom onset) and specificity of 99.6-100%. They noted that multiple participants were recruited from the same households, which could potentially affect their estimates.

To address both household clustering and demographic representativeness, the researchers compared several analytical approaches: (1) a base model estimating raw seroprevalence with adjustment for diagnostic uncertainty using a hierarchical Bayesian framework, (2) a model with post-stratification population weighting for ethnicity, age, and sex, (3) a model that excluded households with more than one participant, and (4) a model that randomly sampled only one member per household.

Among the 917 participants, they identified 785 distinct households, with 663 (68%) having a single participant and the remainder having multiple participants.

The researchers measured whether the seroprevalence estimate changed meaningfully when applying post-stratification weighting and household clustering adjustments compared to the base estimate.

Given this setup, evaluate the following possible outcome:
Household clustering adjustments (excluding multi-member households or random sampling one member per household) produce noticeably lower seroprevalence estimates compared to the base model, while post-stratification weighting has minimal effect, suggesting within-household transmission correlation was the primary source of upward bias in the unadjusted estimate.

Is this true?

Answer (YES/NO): NO